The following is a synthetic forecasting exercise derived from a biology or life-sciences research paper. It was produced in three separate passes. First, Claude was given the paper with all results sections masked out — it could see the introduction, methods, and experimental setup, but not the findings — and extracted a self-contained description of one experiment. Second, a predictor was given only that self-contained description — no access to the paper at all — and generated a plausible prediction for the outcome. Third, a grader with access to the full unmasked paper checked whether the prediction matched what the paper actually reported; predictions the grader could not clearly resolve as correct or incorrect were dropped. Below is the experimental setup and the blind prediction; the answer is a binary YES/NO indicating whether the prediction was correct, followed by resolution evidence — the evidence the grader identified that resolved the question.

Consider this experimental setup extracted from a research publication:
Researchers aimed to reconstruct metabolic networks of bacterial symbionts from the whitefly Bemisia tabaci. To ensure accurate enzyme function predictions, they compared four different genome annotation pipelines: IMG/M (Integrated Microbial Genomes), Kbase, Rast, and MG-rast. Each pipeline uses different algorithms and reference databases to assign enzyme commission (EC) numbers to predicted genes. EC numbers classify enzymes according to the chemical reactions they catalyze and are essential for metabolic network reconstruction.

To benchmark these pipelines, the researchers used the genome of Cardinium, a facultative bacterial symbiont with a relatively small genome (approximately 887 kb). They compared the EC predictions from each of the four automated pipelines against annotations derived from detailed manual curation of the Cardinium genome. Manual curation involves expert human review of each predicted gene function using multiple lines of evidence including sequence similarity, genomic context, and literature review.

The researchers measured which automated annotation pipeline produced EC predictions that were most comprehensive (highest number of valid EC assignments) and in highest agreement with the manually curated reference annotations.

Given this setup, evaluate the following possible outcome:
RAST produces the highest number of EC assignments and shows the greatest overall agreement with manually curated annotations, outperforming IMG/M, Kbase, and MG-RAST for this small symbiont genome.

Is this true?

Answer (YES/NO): NO